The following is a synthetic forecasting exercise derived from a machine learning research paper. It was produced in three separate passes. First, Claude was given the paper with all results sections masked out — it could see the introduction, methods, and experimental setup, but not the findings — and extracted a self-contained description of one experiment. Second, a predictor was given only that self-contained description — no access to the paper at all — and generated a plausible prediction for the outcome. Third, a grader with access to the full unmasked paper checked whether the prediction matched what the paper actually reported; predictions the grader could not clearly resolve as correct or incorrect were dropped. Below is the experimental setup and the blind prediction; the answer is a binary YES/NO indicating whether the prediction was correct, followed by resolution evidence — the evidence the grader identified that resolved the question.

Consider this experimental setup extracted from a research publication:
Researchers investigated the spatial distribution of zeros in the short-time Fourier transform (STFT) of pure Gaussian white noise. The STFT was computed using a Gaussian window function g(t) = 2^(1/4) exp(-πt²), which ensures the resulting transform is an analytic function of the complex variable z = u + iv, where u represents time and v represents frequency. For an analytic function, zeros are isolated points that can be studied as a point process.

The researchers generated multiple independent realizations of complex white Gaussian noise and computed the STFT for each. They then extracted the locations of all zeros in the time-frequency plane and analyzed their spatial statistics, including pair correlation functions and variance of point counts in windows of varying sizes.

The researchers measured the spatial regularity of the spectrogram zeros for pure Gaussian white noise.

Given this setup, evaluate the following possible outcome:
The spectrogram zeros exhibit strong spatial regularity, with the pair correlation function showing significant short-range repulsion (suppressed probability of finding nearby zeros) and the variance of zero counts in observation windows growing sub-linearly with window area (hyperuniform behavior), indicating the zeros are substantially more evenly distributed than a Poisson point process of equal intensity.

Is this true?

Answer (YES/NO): YES